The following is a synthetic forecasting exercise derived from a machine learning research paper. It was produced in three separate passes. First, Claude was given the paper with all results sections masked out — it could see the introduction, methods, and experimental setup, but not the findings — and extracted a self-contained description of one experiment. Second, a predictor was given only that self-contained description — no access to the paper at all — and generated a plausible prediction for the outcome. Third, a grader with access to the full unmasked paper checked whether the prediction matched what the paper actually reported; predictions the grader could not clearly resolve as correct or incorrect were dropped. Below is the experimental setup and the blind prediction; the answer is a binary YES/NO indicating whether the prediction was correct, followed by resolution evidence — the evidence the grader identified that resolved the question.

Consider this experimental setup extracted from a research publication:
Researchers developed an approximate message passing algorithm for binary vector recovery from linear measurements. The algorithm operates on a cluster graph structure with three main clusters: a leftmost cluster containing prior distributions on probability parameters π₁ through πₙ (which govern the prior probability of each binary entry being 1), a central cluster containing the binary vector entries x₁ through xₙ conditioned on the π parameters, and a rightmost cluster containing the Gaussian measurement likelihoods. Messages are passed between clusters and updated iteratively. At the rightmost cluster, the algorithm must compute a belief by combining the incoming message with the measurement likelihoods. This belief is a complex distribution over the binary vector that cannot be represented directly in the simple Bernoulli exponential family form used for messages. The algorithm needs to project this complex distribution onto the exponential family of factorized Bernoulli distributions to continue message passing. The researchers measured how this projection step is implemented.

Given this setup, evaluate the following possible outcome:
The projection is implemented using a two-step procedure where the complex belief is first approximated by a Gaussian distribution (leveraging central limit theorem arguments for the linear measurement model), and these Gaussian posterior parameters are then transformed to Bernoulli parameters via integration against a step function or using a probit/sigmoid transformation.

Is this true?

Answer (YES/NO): NO